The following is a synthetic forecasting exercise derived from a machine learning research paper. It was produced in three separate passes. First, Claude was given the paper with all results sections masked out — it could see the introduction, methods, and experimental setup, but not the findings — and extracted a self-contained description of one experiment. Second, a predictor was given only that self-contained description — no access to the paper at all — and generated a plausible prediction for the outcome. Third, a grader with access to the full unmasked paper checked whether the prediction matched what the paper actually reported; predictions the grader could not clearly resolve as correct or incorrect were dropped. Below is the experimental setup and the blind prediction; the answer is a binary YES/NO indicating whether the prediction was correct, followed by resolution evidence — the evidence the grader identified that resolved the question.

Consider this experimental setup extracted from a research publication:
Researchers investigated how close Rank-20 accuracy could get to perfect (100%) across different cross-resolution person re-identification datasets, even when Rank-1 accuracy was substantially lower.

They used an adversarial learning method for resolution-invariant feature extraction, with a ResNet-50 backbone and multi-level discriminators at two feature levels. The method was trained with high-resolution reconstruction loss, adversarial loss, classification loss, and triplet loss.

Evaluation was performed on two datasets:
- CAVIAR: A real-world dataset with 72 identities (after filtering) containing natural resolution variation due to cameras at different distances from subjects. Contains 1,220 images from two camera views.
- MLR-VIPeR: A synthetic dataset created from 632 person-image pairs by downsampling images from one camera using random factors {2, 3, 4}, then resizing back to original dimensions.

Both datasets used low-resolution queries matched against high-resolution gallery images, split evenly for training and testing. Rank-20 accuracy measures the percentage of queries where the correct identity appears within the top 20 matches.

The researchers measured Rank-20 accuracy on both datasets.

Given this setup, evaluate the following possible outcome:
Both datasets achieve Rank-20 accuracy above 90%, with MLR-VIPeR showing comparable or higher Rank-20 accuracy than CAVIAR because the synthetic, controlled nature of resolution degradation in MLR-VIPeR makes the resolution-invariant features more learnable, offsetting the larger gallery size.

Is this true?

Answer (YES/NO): NO